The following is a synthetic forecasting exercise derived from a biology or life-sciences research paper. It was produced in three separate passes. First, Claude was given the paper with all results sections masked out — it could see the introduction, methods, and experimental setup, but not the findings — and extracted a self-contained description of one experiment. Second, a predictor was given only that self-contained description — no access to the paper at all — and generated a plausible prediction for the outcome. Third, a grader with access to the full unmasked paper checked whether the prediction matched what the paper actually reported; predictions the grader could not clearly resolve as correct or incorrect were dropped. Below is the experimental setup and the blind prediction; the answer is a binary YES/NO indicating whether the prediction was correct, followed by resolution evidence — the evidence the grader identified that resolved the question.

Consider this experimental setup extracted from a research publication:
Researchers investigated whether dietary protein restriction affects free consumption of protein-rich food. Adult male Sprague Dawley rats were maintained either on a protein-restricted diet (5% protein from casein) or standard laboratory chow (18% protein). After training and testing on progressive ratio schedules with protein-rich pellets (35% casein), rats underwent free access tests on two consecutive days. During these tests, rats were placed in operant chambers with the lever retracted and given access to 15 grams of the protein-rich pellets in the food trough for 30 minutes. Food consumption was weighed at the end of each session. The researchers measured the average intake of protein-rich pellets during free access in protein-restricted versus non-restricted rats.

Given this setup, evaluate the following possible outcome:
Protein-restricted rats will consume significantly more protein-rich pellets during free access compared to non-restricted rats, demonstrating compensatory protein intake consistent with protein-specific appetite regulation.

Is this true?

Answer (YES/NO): NO